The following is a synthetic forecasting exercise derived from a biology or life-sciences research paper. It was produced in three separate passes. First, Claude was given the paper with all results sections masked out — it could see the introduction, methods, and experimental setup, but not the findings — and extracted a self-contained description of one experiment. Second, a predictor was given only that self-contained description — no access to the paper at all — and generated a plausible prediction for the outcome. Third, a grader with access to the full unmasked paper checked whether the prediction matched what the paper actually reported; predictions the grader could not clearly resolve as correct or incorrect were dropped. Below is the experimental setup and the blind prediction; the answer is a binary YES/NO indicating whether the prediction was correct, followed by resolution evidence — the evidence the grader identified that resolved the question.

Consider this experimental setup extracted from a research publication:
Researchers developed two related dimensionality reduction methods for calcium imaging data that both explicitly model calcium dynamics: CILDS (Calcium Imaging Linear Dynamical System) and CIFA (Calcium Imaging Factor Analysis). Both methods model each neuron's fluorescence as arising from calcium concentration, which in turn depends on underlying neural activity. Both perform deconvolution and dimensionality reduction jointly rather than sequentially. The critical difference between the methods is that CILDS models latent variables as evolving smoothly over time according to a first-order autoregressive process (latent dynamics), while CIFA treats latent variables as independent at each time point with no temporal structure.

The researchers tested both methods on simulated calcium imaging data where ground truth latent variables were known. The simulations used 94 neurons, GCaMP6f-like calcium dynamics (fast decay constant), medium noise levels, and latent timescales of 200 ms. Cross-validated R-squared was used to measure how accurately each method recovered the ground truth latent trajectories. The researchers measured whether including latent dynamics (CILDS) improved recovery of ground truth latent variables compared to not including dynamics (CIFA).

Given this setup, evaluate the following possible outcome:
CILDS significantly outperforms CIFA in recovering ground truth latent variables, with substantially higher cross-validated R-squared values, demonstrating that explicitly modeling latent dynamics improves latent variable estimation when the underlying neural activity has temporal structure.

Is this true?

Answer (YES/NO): YES